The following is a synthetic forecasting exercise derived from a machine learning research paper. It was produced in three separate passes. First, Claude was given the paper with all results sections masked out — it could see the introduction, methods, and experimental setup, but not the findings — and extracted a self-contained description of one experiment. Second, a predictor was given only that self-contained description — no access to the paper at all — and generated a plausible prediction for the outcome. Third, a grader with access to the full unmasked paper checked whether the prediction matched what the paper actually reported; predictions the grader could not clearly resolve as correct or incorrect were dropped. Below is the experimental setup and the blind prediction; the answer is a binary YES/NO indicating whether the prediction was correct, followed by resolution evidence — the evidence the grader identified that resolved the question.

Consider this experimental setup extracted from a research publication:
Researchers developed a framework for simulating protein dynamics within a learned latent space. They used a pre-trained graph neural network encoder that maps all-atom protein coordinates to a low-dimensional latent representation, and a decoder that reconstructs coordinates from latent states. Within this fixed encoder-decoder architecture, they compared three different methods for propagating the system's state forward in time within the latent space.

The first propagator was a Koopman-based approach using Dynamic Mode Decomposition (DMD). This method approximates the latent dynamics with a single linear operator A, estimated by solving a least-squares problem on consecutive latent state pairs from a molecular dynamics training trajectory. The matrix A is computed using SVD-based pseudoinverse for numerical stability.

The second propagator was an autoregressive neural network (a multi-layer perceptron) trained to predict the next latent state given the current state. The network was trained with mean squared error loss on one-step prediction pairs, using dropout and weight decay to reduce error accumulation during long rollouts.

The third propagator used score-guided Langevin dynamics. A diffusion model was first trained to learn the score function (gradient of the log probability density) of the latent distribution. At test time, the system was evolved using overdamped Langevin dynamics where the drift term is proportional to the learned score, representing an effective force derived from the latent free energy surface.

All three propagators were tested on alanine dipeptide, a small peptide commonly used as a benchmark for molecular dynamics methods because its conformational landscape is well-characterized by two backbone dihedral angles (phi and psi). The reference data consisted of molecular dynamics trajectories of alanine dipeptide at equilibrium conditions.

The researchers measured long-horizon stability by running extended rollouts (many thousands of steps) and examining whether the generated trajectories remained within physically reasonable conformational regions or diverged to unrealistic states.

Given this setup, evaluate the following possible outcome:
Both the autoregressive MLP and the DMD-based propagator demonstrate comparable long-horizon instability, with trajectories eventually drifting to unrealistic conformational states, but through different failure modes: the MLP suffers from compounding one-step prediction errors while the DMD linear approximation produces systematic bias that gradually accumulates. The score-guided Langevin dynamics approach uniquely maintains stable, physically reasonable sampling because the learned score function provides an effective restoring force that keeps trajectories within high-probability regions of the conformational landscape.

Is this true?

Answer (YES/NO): NO